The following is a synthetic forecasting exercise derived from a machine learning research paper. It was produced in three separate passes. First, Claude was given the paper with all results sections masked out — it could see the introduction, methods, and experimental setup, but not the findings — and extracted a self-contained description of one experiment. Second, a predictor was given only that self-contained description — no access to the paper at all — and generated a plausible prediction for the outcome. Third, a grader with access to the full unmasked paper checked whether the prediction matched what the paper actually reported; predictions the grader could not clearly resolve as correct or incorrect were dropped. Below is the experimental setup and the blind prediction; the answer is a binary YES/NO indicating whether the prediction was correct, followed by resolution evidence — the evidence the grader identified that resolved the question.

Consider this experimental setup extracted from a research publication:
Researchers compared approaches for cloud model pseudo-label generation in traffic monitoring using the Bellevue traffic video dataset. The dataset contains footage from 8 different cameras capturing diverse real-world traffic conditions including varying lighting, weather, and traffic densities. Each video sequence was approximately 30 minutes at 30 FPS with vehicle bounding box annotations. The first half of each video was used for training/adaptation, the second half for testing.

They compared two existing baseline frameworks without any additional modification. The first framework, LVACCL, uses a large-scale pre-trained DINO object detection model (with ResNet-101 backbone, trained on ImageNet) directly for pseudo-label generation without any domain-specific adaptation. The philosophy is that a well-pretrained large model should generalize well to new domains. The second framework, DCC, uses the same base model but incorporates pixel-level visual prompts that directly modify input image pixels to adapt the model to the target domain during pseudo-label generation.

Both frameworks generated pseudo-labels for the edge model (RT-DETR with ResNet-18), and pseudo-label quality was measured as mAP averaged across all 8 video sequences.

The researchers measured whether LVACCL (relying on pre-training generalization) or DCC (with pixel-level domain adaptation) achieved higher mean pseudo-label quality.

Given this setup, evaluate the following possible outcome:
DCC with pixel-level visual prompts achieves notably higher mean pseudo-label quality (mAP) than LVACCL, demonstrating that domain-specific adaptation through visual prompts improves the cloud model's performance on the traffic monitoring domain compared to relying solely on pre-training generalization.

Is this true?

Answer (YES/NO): YES